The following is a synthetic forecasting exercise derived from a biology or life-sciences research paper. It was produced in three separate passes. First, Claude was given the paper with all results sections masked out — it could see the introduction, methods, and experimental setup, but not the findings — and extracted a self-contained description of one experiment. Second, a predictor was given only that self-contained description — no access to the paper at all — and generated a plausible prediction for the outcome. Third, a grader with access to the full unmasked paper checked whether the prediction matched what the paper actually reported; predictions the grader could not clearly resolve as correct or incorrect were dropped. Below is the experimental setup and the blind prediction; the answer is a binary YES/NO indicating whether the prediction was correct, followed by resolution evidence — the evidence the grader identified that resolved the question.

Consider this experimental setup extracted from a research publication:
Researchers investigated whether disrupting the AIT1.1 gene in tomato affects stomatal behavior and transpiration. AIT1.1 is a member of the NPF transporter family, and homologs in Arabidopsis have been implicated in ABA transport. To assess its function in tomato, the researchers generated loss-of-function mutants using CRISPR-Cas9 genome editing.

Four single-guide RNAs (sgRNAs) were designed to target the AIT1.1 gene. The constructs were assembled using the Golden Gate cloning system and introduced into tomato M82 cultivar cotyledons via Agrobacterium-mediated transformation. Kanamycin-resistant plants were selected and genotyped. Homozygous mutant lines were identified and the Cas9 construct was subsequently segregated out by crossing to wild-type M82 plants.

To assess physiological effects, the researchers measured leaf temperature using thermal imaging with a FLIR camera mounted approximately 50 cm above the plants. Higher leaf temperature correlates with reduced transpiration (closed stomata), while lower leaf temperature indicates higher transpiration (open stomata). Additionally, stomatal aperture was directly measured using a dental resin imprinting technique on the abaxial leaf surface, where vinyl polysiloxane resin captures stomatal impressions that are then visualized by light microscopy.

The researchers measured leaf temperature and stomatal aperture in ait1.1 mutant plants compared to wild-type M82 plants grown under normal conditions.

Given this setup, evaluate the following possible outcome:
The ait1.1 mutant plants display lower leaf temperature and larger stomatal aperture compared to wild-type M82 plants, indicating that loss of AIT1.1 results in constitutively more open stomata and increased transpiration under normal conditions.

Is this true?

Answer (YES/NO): YES